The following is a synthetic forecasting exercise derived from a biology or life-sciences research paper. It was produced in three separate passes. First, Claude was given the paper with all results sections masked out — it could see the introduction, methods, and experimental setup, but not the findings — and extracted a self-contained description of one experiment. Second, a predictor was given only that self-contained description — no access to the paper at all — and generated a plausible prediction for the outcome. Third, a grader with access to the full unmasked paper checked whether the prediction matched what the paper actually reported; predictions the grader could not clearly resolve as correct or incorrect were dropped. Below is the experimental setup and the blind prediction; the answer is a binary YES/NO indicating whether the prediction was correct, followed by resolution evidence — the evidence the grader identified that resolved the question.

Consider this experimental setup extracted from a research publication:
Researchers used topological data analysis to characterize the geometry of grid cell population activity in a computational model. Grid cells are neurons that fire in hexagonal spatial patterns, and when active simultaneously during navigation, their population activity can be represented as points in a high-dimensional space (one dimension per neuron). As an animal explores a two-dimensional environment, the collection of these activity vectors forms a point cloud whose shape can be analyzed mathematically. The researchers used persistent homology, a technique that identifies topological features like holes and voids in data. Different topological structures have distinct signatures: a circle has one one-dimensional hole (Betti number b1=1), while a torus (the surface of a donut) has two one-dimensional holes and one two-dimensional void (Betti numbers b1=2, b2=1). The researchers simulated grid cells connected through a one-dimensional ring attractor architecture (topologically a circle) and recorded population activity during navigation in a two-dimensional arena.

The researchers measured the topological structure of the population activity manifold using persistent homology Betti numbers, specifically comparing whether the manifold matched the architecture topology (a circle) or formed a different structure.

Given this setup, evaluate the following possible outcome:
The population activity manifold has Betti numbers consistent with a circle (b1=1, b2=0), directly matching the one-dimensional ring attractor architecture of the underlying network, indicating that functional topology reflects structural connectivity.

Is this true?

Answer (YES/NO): NO